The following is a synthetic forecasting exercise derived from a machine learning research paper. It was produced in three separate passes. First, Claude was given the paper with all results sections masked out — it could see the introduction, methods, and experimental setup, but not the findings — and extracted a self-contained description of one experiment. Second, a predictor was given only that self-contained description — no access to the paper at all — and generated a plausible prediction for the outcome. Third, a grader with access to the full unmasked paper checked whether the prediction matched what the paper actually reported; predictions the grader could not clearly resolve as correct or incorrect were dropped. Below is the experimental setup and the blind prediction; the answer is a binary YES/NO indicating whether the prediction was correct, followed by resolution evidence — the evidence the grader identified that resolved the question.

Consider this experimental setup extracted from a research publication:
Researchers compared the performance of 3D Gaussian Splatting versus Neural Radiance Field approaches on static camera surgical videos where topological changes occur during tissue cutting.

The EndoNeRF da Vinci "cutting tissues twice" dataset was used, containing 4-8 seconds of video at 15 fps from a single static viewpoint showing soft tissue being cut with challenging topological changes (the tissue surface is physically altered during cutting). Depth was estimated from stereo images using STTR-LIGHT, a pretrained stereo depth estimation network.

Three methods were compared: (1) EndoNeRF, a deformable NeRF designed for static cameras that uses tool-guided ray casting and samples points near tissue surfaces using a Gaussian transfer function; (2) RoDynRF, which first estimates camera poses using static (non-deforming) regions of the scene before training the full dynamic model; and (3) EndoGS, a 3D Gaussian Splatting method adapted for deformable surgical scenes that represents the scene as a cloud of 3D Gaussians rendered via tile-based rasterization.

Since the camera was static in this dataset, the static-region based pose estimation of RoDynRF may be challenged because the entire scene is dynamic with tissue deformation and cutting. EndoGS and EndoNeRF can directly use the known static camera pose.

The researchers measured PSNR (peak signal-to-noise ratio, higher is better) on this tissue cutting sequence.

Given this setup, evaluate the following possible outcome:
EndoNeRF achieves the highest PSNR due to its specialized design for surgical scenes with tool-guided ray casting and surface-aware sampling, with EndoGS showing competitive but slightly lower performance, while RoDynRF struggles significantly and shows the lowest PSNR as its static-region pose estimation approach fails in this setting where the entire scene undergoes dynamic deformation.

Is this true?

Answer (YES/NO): NO